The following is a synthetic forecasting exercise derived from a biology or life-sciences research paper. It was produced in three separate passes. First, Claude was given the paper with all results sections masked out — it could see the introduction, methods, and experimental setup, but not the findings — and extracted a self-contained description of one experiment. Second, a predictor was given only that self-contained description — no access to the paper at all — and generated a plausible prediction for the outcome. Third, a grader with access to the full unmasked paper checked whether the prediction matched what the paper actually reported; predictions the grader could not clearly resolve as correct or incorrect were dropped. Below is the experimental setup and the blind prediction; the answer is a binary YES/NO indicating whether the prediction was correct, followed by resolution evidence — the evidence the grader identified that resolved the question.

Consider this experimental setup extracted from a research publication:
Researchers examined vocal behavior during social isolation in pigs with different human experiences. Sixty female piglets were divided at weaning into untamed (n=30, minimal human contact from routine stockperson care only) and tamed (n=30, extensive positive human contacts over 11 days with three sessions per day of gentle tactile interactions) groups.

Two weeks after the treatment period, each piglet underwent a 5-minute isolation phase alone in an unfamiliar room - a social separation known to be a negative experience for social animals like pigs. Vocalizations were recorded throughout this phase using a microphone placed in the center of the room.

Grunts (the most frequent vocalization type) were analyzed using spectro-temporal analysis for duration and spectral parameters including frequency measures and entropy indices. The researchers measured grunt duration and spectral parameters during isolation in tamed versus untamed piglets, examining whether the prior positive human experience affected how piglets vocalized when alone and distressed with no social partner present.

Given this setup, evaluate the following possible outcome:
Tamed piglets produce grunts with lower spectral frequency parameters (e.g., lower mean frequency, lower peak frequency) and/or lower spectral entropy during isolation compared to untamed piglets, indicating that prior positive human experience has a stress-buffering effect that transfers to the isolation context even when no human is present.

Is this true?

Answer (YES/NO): NO